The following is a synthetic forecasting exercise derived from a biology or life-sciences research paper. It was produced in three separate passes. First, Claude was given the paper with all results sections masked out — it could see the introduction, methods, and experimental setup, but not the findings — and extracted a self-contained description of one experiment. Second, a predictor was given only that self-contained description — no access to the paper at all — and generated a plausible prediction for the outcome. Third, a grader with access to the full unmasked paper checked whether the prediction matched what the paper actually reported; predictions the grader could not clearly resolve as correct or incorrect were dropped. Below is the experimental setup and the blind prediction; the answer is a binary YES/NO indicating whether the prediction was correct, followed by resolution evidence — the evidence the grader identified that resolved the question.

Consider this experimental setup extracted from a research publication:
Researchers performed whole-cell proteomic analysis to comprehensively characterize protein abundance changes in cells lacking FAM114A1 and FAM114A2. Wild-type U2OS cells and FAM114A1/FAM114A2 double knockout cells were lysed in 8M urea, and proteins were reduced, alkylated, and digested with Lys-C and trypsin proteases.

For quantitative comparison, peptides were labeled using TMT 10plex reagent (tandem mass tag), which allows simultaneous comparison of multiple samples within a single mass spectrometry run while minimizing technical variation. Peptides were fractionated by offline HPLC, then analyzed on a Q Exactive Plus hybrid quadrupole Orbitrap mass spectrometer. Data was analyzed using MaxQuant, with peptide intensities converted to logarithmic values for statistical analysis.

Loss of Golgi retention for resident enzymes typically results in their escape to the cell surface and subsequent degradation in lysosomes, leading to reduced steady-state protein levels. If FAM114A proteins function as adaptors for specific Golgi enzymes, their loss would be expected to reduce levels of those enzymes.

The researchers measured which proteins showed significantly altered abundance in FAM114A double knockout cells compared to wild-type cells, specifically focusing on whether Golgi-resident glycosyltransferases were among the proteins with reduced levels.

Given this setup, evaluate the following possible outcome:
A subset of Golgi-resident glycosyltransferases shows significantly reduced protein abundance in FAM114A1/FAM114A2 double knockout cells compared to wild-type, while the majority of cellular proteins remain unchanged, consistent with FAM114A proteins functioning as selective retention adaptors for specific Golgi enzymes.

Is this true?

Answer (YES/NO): NO